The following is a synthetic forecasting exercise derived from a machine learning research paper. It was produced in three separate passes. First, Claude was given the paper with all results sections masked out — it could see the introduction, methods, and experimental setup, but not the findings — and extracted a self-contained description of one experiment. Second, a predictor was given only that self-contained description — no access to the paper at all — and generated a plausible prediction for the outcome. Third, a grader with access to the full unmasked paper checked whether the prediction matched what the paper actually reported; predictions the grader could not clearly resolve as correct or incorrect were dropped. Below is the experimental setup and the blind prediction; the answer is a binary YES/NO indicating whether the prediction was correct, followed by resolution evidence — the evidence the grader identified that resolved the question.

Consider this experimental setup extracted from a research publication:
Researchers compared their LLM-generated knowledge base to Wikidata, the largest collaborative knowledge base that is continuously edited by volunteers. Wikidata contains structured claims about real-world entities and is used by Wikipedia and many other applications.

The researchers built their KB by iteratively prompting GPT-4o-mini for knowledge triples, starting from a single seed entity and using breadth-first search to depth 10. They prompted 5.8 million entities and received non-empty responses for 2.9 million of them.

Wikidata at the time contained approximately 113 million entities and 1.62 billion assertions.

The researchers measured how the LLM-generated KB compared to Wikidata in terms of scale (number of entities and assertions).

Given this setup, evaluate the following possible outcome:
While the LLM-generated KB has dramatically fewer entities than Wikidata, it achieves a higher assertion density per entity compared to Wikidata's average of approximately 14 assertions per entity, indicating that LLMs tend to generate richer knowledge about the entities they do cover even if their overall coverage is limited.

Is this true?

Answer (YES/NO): YES